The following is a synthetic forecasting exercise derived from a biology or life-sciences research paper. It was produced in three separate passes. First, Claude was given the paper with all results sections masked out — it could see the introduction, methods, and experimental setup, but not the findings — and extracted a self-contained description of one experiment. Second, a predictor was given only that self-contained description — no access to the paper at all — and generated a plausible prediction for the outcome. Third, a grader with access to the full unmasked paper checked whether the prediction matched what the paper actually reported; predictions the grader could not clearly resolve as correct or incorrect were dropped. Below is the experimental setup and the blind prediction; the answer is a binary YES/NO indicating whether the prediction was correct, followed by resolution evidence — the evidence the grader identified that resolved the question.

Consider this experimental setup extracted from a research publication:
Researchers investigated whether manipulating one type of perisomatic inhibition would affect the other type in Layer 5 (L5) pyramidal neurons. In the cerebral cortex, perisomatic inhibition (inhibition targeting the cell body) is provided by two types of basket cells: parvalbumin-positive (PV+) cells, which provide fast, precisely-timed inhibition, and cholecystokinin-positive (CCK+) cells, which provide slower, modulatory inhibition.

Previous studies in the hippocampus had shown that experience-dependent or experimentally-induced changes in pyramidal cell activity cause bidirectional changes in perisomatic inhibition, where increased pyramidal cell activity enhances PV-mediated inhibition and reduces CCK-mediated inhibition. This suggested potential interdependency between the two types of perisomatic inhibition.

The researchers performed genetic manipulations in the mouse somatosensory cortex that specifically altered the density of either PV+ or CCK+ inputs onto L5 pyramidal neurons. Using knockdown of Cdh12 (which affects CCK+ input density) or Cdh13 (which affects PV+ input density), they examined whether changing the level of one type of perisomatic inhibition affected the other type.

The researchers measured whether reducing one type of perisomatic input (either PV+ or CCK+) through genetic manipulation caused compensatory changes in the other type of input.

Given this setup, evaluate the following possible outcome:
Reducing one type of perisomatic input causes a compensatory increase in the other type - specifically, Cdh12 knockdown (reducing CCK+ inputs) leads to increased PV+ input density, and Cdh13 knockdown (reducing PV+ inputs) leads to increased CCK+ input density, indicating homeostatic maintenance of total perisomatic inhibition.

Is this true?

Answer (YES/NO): NO